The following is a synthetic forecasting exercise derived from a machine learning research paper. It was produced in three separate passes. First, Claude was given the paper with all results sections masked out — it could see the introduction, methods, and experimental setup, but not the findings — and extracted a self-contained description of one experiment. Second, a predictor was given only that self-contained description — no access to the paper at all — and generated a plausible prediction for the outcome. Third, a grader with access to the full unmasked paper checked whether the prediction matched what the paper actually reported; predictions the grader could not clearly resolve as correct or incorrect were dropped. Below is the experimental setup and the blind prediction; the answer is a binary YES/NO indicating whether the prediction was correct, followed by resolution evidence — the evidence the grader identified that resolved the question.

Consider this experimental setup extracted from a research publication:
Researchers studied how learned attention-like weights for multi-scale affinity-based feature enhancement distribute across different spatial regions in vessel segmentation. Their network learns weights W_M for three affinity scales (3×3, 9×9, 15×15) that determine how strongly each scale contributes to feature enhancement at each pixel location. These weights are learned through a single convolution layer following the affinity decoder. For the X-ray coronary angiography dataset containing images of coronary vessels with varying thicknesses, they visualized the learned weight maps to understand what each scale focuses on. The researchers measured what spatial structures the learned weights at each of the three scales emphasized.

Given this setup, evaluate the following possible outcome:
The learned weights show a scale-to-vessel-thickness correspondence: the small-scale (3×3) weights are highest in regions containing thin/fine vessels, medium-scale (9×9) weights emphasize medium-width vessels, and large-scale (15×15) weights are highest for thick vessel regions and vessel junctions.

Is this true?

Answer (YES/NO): NO